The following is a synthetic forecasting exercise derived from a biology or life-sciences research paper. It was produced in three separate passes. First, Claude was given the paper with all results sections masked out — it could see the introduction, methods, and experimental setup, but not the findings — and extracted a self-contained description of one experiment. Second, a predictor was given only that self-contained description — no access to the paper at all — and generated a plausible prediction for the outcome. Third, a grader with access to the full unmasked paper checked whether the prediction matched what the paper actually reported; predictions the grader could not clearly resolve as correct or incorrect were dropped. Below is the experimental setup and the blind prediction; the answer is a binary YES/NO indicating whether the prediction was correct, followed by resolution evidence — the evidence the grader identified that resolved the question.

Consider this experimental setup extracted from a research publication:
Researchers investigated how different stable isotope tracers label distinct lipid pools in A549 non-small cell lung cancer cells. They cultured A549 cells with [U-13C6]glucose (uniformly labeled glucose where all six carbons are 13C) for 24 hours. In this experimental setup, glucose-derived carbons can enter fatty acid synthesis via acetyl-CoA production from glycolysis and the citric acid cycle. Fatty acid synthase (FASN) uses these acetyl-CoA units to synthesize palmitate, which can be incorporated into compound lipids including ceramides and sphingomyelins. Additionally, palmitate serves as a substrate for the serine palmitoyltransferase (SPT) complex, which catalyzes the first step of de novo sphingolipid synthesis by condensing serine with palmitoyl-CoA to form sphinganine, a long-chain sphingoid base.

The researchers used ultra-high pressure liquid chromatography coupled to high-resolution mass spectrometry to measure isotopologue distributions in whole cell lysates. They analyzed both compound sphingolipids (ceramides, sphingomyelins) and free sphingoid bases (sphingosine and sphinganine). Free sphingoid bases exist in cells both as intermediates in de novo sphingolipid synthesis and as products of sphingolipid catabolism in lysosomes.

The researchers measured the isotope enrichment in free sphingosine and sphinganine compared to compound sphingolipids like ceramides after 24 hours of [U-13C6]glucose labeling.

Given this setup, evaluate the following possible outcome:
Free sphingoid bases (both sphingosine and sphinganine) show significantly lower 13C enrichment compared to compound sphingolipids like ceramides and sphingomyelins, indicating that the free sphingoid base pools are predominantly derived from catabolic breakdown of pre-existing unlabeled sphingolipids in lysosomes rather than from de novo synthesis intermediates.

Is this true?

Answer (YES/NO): YES